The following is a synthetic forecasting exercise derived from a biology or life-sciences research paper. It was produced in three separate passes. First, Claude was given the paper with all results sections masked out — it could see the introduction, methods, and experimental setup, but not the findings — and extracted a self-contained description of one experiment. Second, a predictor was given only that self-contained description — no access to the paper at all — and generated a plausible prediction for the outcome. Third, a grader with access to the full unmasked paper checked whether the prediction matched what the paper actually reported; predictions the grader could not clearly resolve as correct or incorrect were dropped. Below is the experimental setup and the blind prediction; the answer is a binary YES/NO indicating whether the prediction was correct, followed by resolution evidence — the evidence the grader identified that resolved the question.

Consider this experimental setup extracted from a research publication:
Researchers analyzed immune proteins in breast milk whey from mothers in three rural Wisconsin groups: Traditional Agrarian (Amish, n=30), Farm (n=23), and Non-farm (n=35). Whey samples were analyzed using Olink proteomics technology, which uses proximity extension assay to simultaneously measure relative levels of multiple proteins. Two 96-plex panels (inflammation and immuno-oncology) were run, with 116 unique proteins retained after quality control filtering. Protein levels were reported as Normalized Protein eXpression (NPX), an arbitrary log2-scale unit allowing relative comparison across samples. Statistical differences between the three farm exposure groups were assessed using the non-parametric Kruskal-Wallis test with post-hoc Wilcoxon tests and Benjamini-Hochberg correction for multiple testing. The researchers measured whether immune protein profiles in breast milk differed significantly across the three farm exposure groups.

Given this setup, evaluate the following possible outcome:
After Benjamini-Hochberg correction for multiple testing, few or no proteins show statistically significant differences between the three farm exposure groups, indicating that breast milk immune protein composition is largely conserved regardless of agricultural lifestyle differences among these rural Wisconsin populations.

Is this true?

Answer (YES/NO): NO